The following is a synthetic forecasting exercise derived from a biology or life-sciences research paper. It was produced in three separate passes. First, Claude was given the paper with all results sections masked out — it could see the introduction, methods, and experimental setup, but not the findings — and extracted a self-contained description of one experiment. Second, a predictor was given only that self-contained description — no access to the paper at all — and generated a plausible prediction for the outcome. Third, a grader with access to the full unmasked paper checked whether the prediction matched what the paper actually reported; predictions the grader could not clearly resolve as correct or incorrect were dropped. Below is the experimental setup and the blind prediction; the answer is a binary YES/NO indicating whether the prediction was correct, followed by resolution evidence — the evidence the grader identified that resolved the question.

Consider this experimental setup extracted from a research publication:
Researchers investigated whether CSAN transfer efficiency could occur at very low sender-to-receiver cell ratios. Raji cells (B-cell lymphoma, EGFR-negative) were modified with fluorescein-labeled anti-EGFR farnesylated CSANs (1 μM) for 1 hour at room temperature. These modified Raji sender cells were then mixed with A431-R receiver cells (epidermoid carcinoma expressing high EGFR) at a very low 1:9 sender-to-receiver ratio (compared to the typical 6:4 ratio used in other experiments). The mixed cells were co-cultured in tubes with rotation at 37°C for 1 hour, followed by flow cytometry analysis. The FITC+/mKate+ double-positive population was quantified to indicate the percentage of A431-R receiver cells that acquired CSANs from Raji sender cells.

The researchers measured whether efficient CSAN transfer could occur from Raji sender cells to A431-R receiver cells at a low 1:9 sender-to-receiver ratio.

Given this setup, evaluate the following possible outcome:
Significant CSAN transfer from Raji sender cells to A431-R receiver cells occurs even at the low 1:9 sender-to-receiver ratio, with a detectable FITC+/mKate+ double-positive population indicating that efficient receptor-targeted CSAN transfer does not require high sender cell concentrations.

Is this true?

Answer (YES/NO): YES